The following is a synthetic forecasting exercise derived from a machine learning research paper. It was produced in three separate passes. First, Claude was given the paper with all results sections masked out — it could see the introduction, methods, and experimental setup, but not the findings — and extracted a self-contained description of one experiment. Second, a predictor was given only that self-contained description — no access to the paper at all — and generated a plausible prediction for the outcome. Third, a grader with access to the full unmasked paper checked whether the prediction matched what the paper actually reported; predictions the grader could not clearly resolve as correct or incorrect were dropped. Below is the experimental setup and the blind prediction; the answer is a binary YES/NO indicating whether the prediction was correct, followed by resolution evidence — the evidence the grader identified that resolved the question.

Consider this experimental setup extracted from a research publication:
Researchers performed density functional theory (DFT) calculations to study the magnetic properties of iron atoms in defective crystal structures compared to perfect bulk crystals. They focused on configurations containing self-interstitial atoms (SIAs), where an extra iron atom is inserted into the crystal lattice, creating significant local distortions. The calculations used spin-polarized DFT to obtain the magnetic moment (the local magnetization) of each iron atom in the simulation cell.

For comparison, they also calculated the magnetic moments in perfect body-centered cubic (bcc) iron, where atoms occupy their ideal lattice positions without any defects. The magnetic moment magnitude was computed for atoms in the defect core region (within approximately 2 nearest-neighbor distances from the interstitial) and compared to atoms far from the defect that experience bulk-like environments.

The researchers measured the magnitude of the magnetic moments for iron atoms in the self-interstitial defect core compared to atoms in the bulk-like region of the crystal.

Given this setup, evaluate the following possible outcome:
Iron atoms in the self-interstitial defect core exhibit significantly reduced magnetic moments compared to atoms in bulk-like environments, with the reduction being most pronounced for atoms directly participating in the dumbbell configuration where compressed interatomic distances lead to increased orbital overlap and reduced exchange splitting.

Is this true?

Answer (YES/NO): YES